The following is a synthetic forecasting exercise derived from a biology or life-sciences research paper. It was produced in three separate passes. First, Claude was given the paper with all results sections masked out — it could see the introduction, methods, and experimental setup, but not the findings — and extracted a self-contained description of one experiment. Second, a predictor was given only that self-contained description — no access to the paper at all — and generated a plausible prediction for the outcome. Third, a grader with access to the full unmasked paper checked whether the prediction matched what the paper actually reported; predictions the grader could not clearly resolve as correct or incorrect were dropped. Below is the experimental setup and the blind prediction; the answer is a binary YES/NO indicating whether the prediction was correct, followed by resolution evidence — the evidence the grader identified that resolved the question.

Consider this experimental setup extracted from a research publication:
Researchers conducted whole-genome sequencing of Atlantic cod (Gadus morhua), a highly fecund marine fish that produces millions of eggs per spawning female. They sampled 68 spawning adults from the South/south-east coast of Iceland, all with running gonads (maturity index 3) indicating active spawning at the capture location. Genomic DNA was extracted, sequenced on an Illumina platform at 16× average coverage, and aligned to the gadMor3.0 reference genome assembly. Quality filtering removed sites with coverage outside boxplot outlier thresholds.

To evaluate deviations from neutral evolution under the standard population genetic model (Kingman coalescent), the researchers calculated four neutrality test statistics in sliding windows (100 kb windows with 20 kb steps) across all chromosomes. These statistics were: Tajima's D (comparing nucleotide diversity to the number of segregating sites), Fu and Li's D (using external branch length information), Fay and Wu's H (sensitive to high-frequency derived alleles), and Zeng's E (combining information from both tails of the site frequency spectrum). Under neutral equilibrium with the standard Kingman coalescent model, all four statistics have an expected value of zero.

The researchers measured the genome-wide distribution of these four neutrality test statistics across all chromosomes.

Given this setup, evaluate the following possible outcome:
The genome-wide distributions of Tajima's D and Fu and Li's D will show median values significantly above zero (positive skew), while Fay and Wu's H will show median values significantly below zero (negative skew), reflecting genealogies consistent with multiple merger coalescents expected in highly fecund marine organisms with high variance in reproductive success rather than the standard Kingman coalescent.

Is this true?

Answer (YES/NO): NO